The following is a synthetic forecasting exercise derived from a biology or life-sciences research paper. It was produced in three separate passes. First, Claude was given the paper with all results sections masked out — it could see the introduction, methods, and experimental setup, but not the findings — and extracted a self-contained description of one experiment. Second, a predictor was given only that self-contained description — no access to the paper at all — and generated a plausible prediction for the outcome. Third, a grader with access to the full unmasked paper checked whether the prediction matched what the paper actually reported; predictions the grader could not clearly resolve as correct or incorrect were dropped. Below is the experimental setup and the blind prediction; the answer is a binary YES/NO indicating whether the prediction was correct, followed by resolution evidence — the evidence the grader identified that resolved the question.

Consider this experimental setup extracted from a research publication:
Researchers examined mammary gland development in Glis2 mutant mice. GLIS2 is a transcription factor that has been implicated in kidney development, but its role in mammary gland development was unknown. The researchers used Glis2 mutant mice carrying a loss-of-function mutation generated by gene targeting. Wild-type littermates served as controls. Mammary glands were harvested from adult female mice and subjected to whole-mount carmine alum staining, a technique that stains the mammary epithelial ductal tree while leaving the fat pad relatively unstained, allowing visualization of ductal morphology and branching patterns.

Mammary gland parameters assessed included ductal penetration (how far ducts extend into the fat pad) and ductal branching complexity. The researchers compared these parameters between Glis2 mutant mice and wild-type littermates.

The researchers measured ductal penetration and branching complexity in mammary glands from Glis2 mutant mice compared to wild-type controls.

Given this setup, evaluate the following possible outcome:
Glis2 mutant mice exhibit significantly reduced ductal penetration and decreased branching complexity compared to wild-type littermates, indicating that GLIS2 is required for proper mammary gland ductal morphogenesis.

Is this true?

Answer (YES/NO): YES